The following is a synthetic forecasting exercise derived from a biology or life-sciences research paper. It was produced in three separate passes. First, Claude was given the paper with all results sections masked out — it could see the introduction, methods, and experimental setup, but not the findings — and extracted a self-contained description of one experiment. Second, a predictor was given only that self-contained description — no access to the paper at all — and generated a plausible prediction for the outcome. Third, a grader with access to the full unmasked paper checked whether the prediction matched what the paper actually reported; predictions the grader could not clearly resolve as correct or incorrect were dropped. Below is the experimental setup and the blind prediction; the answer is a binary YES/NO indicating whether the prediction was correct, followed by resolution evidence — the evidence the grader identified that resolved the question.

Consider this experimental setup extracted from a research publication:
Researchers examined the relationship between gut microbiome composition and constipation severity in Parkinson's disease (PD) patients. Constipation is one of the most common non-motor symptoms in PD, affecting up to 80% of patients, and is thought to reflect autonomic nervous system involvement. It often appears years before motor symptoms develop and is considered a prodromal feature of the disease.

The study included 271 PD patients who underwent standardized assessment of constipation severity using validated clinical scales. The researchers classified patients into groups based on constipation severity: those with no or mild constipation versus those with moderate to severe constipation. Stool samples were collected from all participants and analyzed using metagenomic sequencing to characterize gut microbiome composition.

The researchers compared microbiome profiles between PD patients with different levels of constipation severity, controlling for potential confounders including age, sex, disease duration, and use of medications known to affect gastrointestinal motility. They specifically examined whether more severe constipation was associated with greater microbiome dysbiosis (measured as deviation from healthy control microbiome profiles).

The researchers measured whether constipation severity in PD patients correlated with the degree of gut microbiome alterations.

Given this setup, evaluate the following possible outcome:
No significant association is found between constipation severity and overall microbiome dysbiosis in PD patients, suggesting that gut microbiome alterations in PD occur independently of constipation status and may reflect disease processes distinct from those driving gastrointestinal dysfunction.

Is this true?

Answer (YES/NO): NO